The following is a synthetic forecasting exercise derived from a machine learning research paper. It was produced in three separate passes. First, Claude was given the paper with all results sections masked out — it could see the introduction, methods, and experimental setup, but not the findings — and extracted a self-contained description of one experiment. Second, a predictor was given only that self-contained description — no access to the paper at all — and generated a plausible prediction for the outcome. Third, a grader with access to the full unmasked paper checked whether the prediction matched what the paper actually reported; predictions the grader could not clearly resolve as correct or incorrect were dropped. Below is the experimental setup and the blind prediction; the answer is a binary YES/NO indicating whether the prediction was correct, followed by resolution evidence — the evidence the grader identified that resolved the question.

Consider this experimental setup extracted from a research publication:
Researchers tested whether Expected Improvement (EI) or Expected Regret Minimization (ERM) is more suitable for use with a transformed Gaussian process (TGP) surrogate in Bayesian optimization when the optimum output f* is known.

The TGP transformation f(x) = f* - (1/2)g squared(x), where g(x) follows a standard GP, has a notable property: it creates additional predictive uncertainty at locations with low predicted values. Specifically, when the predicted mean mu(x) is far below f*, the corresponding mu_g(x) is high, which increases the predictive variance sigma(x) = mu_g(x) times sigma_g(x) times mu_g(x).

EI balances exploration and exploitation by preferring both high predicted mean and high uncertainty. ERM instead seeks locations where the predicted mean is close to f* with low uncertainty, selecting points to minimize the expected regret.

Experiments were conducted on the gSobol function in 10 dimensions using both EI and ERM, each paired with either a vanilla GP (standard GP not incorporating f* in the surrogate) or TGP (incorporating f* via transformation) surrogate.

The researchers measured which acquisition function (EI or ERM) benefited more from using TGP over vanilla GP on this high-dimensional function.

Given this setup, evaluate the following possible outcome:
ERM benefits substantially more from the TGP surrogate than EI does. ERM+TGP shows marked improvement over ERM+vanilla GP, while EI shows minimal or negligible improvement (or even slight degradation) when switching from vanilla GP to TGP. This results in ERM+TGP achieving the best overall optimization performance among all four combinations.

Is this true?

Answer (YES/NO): YES